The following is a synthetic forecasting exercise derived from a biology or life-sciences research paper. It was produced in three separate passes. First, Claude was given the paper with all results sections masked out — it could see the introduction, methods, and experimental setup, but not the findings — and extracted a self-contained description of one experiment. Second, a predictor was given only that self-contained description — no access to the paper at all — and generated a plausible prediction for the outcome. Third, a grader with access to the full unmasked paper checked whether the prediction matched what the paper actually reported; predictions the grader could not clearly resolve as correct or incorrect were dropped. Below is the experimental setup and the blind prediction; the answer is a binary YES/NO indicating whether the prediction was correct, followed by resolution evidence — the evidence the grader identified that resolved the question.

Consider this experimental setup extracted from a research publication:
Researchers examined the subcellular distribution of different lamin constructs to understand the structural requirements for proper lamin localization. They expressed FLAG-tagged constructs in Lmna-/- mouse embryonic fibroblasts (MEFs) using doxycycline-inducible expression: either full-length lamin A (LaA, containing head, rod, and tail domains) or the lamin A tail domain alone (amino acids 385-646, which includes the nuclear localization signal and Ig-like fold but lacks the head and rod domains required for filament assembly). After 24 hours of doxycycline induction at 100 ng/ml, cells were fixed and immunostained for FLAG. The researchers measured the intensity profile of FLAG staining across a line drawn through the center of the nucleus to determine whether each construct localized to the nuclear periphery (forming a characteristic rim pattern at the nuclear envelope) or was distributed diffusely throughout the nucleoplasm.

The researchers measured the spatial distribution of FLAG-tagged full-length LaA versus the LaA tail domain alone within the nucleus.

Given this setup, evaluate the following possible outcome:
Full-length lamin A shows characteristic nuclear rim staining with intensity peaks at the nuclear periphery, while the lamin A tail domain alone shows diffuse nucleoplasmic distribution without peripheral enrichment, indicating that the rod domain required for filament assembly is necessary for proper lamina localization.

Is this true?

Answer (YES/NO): YES